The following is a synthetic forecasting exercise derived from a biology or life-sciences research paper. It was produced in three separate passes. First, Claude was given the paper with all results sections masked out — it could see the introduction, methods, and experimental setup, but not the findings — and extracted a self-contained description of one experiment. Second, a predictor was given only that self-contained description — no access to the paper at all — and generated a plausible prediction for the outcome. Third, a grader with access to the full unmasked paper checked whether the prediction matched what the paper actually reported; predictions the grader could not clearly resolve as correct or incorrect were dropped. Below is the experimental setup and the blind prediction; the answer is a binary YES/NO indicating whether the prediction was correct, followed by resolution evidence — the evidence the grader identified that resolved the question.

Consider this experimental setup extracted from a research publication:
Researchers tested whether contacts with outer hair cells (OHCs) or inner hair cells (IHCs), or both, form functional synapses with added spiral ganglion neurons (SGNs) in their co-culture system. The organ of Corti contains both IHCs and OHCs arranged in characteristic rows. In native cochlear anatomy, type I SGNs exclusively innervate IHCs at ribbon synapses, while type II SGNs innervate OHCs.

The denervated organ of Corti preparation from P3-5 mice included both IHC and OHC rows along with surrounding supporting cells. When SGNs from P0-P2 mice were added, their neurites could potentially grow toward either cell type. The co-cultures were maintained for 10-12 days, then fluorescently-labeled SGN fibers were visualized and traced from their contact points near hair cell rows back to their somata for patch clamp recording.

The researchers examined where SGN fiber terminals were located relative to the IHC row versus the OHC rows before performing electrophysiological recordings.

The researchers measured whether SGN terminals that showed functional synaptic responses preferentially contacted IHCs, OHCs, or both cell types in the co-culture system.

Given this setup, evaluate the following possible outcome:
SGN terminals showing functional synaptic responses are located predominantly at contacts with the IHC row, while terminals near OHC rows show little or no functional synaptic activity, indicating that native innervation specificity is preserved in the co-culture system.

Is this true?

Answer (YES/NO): YES